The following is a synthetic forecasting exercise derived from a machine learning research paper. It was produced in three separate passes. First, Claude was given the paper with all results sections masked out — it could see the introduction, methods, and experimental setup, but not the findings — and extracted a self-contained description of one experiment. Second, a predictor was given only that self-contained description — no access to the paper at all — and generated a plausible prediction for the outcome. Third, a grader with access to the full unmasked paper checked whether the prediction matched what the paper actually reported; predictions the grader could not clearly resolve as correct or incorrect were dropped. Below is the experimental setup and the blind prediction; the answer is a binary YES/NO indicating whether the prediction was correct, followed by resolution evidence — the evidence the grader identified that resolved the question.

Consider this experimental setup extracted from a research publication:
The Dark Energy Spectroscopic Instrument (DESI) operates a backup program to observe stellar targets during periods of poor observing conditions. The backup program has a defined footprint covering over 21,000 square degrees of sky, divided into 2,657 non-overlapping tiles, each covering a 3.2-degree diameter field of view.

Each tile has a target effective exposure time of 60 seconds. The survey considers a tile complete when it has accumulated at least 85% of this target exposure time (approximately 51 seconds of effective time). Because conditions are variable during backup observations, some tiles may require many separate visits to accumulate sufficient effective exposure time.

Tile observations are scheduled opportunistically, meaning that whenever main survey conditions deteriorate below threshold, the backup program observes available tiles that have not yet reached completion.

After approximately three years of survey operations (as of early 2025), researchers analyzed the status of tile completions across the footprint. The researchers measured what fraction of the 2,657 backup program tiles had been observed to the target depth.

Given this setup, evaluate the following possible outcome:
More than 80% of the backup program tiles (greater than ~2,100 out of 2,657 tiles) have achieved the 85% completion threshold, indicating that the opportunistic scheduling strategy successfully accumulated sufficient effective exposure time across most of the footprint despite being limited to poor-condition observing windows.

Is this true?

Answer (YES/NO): NO